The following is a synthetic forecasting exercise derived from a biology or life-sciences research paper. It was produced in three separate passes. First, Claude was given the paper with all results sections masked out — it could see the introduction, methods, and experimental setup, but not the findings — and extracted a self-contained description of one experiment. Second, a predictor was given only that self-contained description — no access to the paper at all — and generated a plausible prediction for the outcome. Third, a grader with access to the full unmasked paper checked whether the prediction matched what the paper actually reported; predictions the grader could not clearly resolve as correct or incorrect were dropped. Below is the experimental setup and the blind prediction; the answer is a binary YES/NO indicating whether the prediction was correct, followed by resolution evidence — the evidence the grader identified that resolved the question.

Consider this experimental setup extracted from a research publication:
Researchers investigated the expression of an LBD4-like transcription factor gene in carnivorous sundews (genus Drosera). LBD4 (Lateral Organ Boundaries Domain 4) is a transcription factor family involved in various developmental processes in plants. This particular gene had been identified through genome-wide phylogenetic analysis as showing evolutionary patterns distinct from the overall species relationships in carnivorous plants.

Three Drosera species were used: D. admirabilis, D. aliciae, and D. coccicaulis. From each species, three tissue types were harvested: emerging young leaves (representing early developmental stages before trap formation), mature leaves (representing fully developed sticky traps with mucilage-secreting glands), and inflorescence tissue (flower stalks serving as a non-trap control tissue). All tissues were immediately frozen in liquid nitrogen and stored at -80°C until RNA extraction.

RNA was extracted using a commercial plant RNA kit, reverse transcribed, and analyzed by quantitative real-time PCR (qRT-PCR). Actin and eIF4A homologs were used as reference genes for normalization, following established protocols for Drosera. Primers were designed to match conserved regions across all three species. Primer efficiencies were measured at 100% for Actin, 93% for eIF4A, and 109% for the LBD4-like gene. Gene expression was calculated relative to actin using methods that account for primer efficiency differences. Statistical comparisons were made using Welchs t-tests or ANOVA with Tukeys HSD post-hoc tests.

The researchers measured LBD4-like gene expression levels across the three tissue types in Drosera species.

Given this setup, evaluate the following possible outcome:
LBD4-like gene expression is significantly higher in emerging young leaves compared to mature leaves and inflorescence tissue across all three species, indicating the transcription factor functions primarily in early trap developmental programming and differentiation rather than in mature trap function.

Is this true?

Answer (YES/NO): NO